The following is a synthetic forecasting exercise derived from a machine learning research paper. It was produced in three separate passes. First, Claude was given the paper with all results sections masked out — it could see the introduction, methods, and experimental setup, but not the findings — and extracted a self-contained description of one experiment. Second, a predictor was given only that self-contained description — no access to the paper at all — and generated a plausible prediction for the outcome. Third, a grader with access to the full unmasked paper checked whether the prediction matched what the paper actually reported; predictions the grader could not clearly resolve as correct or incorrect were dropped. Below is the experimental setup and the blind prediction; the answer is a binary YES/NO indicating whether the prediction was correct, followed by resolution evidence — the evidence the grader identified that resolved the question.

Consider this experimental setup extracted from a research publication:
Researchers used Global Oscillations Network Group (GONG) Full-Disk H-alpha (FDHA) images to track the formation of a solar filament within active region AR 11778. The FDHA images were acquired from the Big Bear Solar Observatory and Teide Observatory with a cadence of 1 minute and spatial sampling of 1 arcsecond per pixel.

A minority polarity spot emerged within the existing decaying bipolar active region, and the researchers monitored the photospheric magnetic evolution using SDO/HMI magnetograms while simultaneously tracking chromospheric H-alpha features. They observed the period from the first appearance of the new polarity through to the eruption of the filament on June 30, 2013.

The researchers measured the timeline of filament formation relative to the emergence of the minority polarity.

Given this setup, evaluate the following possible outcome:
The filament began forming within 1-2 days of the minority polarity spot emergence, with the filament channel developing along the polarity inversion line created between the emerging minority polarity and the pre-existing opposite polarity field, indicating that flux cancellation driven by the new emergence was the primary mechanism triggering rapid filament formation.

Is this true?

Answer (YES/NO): NO